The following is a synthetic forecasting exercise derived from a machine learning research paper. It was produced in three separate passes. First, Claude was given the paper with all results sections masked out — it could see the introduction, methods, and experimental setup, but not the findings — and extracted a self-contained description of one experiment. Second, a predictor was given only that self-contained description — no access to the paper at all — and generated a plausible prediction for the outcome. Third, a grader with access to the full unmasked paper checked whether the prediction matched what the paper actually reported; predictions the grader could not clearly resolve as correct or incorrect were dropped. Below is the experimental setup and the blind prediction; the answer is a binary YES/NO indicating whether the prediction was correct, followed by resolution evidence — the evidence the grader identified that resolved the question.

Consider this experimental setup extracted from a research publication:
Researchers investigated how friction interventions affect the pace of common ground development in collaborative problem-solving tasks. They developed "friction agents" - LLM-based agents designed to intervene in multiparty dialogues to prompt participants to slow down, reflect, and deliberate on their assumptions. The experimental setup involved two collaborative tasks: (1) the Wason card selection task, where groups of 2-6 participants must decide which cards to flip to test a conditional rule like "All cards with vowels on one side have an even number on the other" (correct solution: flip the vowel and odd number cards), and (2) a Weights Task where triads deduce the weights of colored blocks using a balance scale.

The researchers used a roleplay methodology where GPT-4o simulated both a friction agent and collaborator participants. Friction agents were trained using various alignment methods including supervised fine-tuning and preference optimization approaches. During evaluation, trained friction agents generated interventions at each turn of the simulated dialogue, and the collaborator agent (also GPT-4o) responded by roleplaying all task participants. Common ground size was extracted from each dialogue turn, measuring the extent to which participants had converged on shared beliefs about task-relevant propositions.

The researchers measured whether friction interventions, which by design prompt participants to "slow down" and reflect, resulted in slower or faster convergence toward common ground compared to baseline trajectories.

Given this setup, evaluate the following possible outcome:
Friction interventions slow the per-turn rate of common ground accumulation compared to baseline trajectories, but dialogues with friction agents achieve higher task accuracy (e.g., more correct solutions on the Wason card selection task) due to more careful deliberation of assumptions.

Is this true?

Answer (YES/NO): NO